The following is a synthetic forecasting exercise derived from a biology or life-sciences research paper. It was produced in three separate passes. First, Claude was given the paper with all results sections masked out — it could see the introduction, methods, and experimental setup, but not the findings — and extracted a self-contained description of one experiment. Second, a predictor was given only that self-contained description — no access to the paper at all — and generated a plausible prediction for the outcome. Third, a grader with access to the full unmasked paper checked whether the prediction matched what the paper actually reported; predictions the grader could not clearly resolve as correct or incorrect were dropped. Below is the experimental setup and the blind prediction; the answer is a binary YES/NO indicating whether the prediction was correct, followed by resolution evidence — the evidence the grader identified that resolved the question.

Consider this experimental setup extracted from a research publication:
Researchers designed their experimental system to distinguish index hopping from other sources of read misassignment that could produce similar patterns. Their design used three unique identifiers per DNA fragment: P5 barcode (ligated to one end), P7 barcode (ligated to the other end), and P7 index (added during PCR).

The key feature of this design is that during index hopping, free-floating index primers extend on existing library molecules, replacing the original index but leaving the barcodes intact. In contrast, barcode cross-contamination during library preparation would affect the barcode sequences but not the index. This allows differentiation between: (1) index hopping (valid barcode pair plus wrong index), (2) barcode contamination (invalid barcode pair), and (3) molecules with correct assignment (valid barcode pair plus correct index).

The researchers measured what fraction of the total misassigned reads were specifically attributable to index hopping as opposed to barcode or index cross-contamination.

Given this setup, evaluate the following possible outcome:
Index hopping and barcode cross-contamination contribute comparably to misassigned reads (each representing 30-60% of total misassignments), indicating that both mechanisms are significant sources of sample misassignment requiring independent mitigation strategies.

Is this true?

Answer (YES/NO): NO